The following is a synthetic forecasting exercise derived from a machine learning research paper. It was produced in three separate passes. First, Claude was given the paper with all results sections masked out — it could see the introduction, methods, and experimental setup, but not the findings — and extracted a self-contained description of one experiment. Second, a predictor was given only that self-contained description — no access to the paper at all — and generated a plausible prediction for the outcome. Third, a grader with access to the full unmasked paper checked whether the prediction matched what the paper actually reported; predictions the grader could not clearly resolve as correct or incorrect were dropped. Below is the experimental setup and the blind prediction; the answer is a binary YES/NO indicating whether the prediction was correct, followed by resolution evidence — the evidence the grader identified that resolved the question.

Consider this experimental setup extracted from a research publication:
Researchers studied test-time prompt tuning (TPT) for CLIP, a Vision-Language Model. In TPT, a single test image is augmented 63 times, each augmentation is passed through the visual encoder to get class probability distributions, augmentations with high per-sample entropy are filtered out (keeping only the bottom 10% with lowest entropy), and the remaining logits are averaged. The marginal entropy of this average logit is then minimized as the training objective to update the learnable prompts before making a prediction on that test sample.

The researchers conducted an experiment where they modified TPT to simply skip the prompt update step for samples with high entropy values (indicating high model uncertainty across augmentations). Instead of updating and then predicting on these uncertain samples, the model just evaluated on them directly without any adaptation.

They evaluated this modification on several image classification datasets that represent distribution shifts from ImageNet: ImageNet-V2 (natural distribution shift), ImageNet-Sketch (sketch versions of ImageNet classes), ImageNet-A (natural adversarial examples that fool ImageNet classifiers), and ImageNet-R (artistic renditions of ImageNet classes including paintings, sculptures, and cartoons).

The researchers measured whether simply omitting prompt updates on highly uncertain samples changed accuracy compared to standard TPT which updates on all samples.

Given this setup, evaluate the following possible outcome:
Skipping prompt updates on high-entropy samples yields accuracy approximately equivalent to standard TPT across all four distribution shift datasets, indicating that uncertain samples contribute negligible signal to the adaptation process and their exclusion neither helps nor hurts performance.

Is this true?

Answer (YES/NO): NO